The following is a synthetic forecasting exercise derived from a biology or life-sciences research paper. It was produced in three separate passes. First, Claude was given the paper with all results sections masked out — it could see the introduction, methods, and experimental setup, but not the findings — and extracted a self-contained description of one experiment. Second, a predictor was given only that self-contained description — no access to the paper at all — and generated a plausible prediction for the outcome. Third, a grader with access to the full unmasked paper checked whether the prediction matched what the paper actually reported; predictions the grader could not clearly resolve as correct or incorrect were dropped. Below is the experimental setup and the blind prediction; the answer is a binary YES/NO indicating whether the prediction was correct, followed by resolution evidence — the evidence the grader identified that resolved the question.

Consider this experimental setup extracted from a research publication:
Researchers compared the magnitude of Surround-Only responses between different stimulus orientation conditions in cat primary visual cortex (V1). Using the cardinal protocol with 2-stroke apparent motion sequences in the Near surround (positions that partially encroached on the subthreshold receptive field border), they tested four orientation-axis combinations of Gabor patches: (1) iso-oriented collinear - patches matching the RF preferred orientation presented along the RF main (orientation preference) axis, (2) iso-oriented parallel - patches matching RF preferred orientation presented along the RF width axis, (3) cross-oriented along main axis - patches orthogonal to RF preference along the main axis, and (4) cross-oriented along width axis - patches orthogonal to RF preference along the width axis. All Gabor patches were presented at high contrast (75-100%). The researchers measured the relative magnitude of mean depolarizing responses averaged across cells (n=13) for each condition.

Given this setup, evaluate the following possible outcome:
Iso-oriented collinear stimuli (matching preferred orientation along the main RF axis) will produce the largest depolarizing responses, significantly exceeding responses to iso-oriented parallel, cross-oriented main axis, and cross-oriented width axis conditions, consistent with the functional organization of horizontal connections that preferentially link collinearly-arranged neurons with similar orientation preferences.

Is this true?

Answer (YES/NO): YES